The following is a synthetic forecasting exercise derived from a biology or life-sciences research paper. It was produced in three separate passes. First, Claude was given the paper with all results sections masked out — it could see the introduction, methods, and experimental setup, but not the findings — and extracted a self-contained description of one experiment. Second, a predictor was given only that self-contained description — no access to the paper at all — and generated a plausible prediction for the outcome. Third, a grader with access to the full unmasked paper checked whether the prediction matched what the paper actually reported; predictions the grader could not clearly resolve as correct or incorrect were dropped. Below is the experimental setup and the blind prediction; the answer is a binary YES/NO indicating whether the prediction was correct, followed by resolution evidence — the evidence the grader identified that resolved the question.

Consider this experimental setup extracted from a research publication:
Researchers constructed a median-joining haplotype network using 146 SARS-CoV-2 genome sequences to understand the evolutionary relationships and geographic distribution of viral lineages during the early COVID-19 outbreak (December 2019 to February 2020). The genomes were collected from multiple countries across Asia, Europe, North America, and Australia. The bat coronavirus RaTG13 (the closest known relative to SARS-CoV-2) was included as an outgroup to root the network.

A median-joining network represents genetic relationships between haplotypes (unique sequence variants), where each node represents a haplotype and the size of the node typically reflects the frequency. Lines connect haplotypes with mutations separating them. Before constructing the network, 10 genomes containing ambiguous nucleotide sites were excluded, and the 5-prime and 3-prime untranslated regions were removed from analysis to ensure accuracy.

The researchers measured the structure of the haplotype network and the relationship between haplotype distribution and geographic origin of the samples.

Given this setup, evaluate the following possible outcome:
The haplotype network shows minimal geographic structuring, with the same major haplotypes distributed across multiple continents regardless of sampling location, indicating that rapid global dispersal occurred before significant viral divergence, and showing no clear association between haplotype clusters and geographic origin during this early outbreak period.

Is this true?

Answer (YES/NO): NO